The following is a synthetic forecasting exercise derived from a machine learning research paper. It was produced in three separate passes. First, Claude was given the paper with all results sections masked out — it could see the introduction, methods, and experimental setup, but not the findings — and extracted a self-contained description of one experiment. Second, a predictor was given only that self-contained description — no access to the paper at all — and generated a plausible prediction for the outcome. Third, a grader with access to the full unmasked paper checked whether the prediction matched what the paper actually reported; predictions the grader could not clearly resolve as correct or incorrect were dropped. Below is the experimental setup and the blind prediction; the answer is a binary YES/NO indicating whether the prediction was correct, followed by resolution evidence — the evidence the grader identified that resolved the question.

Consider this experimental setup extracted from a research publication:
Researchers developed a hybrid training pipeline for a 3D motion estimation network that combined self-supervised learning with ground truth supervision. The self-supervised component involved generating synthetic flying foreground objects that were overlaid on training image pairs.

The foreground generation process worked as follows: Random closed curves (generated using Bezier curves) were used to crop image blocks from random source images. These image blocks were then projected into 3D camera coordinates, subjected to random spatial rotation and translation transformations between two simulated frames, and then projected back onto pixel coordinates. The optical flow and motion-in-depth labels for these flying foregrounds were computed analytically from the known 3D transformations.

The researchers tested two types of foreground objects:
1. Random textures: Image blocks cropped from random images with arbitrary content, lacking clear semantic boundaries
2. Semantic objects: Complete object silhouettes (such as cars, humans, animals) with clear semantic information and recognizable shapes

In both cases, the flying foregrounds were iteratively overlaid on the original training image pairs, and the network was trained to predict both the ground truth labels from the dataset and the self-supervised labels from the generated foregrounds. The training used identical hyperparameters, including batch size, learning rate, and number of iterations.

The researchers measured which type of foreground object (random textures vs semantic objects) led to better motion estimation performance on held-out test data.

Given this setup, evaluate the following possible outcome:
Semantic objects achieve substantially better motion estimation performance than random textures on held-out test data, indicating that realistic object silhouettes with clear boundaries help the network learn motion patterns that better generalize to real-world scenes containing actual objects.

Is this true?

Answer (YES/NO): NO